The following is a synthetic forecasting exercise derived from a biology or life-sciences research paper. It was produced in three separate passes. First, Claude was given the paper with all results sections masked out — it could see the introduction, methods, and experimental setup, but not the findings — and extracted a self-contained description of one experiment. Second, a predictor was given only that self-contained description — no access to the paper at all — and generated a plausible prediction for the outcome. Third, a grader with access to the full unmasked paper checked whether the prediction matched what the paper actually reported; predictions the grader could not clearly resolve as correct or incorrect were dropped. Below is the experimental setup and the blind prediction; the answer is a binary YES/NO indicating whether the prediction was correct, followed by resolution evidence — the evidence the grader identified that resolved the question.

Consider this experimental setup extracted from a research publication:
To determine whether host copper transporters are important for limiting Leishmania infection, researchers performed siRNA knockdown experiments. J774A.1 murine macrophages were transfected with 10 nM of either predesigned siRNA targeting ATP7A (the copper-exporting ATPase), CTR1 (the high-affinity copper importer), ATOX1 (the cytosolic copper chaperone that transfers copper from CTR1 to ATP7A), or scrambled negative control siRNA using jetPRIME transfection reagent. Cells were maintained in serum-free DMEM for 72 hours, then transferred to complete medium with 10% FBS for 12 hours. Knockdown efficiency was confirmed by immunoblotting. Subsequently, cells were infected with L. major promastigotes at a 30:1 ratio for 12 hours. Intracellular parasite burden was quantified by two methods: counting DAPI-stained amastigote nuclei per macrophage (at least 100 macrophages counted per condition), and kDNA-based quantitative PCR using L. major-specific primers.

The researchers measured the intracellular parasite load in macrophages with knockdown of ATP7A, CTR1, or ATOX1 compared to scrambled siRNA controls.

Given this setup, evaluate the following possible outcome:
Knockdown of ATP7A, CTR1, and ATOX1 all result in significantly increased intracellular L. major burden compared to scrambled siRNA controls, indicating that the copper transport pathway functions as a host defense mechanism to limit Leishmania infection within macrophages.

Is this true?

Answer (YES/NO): NO